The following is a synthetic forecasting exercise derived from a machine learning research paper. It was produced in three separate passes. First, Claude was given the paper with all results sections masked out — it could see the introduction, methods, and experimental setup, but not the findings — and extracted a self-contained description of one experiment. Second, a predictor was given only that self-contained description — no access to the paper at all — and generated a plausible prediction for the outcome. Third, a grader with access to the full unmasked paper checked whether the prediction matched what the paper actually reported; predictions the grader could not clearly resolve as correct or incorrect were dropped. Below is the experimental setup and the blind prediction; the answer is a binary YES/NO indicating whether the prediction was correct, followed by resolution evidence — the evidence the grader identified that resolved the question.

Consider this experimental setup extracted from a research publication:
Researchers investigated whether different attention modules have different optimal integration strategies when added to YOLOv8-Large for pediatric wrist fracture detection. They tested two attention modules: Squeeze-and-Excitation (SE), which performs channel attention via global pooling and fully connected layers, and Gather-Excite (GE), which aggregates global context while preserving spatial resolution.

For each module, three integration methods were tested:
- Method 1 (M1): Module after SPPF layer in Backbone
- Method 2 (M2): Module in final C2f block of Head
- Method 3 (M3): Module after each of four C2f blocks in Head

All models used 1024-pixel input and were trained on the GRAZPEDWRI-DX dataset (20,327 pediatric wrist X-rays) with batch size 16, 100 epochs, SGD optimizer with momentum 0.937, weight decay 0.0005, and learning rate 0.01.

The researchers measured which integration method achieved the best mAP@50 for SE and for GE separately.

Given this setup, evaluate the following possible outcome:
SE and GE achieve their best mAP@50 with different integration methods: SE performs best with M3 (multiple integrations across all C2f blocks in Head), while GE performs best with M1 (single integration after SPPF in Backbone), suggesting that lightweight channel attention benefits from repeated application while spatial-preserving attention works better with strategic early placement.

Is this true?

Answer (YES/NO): NO